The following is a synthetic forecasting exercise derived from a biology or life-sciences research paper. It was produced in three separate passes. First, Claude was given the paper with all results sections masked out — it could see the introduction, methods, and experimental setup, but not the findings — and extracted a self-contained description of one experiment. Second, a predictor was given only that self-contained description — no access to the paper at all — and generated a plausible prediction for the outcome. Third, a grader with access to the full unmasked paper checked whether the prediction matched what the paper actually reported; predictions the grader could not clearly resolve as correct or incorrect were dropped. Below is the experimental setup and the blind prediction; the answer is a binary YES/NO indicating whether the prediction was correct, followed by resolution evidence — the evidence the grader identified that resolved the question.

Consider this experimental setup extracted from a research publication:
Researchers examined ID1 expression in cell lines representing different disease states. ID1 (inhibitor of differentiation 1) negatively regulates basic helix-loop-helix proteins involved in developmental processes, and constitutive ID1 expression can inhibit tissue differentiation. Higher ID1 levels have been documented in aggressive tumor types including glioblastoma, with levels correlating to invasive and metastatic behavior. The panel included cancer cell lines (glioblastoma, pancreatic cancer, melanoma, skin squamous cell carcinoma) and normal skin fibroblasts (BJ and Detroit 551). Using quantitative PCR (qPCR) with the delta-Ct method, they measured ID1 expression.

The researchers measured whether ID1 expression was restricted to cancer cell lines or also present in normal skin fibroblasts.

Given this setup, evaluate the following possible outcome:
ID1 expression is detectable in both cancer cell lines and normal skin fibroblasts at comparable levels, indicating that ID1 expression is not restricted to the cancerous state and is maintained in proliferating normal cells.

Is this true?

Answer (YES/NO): NO